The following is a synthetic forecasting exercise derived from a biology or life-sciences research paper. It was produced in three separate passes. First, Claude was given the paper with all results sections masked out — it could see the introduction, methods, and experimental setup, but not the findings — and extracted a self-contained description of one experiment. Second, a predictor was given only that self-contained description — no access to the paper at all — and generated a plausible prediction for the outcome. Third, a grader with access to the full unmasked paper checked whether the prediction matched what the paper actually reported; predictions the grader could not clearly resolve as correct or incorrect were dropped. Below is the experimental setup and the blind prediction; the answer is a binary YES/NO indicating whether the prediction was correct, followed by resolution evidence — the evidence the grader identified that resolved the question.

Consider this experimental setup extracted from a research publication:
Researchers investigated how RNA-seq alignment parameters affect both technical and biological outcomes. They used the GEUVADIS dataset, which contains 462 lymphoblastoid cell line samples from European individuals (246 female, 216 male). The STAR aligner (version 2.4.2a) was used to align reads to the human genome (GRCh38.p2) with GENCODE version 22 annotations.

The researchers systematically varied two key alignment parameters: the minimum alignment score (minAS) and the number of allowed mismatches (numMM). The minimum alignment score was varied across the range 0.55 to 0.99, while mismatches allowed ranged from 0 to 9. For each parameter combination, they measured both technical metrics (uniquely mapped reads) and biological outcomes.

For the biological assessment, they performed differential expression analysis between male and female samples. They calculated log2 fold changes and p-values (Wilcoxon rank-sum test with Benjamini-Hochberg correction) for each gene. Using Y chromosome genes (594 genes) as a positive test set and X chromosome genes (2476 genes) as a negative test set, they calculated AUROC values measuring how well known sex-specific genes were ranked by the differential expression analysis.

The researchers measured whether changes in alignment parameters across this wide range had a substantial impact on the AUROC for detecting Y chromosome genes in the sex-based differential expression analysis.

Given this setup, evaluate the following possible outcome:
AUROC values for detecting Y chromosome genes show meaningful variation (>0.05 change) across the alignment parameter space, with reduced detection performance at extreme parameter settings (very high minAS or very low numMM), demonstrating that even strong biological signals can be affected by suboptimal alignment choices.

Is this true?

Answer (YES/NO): NO